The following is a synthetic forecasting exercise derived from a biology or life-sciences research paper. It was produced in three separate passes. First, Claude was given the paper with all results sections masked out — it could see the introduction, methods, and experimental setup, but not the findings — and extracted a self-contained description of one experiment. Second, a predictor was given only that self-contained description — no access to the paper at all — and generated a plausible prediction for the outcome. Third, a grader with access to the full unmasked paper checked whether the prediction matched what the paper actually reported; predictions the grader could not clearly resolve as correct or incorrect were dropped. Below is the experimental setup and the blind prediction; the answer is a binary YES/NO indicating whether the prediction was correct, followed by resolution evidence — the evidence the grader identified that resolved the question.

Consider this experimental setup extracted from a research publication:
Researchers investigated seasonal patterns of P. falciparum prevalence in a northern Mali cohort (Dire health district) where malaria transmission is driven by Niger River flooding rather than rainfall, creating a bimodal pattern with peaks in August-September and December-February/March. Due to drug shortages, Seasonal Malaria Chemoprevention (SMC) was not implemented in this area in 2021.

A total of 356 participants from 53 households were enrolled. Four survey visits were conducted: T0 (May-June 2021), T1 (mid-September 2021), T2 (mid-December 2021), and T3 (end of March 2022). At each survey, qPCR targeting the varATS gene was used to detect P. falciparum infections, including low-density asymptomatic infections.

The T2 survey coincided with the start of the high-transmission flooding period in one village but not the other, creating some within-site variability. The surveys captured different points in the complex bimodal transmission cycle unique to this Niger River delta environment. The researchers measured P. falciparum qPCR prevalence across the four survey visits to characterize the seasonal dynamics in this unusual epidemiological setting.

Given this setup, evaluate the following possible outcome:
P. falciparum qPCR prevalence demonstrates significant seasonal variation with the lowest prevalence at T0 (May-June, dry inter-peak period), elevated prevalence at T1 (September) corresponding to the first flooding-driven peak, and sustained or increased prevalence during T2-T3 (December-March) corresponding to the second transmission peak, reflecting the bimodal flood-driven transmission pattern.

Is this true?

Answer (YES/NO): NO